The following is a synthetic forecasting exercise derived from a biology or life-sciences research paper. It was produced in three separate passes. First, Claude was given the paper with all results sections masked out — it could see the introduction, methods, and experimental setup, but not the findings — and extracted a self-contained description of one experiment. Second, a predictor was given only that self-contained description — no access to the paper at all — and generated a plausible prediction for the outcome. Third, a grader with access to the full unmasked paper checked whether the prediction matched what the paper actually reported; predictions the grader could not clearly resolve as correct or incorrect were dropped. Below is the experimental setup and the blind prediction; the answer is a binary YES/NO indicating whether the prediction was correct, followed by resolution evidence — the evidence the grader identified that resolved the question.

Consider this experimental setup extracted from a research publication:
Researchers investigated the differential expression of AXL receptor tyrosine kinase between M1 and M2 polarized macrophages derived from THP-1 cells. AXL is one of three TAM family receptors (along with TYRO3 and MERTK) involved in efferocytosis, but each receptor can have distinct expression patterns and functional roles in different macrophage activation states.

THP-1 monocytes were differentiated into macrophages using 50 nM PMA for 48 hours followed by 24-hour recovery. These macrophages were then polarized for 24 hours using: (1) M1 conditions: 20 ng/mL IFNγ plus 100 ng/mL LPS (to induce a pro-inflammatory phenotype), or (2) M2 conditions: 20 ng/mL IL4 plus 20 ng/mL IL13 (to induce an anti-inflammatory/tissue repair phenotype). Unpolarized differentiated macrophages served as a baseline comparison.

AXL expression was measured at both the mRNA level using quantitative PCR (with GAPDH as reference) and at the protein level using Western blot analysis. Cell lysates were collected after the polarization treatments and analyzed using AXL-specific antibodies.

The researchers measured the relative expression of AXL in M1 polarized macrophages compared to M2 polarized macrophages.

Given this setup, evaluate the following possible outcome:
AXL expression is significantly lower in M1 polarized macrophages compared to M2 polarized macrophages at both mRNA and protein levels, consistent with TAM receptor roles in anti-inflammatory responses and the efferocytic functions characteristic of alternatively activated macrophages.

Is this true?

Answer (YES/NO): NO